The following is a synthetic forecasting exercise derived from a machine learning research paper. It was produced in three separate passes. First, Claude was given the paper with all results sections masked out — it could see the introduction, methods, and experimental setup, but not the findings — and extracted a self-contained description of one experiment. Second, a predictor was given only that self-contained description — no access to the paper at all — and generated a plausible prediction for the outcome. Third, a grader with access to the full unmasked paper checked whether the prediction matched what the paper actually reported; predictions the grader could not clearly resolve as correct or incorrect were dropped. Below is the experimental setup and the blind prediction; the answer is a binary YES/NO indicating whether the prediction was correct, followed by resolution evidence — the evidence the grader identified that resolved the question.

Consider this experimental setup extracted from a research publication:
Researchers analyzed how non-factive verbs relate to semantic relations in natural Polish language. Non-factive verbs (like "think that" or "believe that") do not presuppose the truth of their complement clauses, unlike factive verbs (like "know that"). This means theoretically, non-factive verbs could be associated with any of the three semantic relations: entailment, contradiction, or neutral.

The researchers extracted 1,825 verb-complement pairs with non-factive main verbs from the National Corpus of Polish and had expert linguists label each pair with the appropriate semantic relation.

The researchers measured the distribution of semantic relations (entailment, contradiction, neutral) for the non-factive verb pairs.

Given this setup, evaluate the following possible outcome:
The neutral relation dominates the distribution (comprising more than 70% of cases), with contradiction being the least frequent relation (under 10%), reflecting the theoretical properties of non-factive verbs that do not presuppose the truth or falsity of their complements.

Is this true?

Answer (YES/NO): YES